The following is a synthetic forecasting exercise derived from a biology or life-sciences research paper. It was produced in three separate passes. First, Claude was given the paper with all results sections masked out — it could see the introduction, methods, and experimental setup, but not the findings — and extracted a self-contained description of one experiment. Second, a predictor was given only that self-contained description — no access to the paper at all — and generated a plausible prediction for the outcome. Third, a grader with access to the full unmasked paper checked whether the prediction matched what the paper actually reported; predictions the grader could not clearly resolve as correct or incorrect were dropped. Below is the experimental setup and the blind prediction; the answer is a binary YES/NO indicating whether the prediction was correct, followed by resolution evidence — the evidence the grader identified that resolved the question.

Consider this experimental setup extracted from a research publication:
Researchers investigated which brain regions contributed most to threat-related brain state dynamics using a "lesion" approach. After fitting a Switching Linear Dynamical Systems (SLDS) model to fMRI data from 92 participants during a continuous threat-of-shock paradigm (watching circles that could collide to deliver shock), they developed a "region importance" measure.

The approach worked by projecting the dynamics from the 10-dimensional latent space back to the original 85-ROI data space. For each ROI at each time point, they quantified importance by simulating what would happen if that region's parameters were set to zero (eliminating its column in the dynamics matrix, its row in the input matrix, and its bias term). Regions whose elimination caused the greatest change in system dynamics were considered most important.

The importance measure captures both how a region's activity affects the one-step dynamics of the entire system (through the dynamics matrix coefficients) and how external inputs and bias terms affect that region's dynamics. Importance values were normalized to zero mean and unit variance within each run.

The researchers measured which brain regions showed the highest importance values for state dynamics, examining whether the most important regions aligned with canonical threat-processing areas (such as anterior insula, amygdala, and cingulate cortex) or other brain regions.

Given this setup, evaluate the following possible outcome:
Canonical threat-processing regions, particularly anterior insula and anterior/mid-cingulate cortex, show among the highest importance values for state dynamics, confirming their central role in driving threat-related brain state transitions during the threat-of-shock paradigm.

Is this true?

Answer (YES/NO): NO